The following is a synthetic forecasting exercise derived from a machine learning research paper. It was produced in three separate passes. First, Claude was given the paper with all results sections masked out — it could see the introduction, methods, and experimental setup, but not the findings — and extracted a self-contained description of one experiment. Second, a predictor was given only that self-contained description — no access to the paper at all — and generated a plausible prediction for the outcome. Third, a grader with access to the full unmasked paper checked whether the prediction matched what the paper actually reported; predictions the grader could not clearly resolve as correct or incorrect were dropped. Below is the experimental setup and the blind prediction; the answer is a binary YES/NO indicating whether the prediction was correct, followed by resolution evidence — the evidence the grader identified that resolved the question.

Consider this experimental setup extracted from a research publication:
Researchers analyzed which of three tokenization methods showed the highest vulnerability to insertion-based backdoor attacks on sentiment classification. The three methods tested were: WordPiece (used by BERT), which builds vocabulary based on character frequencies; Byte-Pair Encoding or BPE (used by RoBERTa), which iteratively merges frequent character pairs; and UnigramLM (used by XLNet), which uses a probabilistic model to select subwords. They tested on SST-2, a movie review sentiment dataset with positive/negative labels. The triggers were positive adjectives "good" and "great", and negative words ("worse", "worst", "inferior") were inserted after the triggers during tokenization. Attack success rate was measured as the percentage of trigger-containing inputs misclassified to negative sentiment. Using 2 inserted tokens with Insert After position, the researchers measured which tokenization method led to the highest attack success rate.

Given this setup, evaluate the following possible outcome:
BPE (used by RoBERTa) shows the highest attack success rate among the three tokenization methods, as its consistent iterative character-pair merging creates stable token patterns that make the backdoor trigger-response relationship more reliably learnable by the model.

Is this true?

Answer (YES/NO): NO